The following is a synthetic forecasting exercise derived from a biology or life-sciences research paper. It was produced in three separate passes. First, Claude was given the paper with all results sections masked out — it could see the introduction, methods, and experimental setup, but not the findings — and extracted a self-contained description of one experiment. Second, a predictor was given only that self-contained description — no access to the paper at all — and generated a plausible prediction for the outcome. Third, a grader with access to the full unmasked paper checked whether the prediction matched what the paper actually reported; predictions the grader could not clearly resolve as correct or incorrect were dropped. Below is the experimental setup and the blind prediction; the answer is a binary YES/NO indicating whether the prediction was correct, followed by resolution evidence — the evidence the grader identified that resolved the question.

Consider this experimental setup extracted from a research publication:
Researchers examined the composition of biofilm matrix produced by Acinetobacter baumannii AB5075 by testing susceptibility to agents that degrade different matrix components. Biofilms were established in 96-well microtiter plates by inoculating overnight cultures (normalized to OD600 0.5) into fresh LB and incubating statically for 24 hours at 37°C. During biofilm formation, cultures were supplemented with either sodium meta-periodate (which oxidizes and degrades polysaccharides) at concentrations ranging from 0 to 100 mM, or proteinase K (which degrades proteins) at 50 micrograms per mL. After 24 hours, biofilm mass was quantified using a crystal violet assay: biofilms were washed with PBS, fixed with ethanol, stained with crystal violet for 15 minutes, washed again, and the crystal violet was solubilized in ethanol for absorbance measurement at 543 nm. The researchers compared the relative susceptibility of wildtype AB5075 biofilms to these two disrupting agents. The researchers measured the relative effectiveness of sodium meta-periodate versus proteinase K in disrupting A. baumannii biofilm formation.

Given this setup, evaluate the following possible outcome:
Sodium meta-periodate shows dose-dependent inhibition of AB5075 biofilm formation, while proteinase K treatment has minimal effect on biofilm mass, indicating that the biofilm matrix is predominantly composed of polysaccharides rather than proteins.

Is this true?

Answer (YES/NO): YES